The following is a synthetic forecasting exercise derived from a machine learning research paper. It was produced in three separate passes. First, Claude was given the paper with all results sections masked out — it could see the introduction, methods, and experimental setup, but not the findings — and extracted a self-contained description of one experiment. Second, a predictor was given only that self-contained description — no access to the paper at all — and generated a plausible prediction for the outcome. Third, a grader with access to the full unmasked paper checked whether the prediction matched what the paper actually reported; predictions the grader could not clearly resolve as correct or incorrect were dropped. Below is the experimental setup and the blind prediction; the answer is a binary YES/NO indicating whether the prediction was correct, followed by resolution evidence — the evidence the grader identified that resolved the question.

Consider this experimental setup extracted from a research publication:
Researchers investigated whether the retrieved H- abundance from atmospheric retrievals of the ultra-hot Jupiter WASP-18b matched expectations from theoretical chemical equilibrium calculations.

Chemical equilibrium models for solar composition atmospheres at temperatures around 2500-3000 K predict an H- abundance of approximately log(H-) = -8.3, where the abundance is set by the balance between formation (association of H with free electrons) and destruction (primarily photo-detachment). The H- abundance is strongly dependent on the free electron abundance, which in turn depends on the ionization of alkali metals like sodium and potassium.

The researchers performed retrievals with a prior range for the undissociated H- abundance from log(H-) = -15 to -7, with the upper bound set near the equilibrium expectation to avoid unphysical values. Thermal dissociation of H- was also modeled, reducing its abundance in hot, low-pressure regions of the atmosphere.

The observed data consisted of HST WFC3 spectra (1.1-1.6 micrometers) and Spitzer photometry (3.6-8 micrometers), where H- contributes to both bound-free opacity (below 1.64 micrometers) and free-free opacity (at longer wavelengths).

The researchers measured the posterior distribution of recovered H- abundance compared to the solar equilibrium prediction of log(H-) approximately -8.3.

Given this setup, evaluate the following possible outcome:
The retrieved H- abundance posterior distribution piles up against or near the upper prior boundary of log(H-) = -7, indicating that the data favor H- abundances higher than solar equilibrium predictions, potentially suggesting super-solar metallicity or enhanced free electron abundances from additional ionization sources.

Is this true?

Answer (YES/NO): NO